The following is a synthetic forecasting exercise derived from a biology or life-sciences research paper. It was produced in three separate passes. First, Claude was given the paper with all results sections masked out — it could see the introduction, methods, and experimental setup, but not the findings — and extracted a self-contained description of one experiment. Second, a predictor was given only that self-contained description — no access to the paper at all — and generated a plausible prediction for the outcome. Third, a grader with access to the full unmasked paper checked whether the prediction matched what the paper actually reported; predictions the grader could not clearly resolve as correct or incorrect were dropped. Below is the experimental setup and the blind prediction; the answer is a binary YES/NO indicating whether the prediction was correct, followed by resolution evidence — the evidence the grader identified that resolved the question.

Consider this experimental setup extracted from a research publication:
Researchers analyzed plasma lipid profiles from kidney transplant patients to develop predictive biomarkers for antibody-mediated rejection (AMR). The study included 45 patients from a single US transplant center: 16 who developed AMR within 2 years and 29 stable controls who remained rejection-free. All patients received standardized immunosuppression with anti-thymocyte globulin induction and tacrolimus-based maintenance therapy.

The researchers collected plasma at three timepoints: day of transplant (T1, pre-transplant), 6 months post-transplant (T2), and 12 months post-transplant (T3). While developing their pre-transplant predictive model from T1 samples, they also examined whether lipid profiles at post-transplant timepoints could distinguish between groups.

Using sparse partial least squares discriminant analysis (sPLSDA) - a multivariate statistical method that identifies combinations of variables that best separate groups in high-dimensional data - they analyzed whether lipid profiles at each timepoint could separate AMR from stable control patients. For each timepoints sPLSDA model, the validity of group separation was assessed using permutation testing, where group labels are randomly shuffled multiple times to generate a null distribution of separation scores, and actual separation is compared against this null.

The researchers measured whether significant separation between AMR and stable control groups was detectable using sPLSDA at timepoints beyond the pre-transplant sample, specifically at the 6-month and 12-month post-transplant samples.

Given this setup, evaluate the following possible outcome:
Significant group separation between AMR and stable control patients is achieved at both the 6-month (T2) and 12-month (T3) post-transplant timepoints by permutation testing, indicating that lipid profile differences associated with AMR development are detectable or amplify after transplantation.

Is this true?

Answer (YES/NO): NO